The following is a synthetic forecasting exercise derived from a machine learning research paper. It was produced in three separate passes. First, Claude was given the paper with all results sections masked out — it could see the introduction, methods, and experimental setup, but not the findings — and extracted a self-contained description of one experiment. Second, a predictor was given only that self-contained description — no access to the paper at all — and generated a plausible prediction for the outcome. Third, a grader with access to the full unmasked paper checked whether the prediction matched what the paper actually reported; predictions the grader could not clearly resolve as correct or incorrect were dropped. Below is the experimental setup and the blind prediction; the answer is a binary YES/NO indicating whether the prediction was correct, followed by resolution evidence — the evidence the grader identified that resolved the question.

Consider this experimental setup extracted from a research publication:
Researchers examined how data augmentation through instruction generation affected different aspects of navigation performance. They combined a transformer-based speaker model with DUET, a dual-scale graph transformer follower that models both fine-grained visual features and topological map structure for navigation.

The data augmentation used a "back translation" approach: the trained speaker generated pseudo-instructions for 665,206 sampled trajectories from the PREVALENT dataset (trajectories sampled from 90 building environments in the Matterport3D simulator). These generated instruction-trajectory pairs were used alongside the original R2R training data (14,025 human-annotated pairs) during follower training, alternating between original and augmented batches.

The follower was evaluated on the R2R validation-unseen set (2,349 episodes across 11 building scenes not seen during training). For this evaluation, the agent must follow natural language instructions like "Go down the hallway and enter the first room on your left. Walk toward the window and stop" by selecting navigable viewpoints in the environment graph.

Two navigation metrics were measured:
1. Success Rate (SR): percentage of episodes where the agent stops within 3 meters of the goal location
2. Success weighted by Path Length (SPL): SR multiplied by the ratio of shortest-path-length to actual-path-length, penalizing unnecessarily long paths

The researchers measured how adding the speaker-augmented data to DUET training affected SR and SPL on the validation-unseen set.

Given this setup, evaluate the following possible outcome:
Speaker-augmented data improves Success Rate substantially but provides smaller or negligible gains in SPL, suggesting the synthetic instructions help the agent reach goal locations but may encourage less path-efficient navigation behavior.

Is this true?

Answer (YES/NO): NO